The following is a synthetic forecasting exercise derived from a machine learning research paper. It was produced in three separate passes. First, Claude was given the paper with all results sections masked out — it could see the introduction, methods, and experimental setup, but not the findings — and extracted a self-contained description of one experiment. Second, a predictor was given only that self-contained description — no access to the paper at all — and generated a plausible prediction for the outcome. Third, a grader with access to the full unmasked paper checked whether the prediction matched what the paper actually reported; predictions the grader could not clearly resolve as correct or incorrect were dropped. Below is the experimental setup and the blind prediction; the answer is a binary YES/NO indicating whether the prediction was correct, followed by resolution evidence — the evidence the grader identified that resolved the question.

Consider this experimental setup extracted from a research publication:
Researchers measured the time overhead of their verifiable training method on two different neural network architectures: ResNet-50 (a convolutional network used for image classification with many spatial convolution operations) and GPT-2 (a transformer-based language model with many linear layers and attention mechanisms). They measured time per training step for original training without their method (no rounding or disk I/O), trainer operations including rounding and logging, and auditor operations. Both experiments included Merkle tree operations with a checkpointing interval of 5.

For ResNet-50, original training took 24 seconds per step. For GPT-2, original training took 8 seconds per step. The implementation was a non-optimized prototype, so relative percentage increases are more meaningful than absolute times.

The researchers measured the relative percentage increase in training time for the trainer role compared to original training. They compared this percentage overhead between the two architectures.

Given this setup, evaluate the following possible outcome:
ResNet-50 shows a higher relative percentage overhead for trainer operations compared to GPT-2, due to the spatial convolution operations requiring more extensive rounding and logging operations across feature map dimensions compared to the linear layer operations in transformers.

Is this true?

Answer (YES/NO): NO